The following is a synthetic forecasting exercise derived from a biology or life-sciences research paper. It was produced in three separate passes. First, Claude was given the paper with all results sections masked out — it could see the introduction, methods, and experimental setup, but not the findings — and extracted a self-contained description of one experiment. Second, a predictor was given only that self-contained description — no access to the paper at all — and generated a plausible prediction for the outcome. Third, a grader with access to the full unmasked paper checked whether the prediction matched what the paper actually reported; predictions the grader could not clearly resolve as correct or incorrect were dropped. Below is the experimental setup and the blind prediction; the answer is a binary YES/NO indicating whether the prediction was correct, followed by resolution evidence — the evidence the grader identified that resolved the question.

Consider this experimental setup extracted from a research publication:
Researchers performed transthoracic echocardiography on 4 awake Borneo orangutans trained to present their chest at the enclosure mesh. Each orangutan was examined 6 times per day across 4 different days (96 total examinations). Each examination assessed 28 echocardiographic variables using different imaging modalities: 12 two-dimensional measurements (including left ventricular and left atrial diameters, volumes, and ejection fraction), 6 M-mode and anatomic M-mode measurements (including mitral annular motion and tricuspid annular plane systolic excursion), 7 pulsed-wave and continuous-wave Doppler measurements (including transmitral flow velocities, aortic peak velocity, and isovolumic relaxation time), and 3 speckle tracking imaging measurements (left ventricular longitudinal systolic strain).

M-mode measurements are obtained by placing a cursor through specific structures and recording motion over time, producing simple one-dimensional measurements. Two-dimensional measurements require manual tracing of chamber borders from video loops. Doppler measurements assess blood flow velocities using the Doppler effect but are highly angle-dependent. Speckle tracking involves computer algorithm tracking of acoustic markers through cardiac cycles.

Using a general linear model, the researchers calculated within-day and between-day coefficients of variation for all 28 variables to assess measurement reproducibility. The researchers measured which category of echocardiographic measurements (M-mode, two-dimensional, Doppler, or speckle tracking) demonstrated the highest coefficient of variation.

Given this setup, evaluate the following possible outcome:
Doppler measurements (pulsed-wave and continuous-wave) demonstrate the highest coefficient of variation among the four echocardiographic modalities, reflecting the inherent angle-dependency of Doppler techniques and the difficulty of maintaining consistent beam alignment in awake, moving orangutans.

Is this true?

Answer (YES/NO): NO